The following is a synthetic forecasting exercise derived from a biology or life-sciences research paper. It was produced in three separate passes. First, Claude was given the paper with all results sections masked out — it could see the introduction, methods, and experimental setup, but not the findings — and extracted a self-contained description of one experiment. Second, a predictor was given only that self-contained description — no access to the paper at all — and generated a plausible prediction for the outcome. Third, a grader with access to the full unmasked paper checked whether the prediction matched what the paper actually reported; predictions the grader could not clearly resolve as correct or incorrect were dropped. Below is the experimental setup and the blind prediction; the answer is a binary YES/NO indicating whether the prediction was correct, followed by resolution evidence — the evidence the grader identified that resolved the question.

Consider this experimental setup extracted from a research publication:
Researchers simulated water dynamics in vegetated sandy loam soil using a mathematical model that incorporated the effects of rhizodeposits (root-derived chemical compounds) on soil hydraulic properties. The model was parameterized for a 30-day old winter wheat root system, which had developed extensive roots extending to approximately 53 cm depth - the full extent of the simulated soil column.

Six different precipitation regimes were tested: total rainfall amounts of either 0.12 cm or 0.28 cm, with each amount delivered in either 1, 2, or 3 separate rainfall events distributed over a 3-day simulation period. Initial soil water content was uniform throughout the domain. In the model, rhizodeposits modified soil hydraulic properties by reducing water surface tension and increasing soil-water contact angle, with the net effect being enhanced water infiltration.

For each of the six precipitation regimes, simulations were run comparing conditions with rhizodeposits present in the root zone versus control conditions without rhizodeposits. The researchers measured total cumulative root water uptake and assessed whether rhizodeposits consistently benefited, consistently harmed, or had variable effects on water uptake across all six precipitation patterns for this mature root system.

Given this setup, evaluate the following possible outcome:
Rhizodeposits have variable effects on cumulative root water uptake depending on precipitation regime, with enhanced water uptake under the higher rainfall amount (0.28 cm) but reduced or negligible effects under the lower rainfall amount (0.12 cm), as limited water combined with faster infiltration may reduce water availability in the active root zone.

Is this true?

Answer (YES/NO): NO